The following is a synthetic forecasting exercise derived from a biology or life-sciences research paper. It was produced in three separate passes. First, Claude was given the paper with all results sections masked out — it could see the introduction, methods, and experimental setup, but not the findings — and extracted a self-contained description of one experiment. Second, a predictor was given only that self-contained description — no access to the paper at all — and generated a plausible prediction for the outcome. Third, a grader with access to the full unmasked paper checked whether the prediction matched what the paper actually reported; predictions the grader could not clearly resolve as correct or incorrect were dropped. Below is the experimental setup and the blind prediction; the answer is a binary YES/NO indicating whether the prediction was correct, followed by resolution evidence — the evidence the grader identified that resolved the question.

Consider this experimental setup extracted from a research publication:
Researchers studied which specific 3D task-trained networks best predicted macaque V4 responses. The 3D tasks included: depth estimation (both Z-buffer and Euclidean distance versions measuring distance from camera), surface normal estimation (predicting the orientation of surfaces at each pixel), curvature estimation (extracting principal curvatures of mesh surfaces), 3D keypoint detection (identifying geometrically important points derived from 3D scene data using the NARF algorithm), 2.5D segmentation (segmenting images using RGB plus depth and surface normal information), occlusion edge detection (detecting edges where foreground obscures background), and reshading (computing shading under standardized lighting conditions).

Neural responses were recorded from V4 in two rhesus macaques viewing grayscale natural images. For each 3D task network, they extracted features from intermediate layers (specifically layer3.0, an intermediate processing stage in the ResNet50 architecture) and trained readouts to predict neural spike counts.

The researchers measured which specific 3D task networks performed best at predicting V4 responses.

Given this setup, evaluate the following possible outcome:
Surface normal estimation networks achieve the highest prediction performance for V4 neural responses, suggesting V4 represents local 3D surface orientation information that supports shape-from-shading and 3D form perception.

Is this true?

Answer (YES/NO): NO